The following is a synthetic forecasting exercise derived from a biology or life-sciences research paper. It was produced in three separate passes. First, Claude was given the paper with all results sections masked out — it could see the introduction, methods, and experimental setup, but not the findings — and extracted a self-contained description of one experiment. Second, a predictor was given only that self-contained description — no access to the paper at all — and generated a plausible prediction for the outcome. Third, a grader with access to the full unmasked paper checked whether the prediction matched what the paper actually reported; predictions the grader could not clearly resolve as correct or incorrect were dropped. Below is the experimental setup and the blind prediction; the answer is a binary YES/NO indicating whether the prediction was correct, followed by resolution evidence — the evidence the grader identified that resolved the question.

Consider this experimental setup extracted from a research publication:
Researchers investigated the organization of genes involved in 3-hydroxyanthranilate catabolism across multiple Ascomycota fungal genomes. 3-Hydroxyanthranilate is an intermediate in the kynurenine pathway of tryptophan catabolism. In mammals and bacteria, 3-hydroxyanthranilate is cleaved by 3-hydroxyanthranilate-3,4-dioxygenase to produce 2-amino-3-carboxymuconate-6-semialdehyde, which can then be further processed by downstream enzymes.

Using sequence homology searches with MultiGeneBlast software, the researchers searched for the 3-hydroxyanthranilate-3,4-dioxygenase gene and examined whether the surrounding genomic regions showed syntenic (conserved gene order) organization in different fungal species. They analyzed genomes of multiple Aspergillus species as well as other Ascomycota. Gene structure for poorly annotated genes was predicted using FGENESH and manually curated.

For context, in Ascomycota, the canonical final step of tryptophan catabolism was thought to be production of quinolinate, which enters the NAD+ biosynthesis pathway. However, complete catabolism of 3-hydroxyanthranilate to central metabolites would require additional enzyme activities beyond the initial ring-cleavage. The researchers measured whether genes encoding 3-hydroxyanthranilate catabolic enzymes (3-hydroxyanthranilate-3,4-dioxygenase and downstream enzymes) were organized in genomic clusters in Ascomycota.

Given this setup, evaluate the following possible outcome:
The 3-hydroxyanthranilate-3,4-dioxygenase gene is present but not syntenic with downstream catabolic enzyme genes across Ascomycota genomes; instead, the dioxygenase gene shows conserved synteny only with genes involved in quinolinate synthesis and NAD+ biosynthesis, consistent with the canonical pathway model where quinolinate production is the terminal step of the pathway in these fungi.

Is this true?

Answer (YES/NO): NO